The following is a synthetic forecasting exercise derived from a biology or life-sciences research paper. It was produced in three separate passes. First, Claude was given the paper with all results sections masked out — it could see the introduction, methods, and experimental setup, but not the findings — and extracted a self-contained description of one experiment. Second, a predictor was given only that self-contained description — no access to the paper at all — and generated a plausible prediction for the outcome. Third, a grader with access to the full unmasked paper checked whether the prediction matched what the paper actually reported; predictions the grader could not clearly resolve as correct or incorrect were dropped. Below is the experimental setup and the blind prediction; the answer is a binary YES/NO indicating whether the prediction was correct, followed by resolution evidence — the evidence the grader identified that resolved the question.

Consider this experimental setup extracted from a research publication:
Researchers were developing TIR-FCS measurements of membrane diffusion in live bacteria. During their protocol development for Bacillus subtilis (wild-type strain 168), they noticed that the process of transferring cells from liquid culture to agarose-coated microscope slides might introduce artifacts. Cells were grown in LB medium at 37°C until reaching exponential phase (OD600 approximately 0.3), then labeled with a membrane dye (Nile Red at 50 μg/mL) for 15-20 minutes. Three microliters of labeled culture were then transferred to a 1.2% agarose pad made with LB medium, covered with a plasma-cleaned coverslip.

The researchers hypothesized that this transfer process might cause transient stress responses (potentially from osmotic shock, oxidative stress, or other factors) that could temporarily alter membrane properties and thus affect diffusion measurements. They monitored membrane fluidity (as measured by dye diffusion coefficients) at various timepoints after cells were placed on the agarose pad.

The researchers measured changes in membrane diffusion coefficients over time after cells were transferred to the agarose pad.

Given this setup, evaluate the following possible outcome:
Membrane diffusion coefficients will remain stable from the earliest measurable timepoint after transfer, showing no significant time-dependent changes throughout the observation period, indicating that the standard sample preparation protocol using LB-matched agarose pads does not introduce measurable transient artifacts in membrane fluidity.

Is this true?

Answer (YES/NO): NO